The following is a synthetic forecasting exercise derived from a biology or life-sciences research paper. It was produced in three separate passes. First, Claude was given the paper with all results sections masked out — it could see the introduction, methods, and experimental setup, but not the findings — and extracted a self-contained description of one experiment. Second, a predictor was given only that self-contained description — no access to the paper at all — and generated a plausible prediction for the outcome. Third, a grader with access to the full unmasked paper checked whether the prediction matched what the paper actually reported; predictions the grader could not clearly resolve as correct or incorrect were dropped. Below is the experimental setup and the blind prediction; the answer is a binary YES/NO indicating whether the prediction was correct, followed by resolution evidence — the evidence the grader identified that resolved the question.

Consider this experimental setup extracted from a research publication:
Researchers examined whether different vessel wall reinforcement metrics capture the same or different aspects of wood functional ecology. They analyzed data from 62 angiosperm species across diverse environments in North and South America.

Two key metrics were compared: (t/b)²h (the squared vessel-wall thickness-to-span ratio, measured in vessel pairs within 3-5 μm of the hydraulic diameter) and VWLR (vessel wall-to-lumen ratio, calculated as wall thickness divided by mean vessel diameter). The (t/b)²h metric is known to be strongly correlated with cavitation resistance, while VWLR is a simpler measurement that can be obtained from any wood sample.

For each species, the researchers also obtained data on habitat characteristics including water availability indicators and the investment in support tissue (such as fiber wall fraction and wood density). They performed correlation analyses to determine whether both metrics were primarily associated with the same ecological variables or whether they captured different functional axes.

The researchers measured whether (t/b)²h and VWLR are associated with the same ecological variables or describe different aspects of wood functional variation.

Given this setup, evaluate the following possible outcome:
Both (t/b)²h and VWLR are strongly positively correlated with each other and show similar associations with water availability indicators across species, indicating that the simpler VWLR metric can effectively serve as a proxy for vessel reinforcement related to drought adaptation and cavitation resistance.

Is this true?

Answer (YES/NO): NO